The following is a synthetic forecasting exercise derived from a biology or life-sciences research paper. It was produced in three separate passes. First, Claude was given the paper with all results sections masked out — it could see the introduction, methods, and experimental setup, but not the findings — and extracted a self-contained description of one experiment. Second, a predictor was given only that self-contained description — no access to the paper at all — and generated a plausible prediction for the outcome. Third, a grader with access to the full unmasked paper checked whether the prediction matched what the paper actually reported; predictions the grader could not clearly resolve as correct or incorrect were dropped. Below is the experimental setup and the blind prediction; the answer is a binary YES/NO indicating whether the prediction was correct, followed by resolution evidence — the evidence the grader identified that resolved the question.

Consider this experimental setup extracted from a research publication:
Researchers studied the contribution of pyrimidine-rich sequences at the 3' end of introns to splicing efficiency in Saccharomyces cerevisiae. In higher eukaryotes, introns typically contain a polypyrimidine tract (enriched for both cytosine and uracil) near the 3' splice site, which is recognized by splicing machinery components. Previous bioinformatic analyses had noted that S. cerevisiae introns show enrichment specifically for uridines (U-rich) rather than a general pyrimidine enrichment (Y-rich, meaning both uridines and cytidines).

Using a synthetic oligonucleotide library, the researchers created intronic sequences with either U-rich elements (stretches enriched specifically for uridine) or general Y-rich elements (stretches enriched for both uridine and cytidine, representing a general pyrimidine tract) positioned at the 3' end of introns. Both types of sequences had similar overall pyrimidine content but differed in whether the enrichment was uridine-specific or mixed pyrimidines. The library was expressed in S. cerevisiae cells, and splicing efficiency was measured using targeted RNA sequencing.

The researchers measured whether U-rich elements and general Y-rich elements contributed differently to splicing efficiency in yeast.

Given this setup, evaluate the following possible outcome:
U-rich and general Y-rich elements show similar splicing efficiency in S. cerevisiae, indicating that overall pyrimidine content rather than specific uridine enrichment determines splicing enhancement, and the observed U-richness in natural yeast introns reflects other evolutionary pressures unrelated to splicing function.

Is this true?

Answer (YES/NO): NO